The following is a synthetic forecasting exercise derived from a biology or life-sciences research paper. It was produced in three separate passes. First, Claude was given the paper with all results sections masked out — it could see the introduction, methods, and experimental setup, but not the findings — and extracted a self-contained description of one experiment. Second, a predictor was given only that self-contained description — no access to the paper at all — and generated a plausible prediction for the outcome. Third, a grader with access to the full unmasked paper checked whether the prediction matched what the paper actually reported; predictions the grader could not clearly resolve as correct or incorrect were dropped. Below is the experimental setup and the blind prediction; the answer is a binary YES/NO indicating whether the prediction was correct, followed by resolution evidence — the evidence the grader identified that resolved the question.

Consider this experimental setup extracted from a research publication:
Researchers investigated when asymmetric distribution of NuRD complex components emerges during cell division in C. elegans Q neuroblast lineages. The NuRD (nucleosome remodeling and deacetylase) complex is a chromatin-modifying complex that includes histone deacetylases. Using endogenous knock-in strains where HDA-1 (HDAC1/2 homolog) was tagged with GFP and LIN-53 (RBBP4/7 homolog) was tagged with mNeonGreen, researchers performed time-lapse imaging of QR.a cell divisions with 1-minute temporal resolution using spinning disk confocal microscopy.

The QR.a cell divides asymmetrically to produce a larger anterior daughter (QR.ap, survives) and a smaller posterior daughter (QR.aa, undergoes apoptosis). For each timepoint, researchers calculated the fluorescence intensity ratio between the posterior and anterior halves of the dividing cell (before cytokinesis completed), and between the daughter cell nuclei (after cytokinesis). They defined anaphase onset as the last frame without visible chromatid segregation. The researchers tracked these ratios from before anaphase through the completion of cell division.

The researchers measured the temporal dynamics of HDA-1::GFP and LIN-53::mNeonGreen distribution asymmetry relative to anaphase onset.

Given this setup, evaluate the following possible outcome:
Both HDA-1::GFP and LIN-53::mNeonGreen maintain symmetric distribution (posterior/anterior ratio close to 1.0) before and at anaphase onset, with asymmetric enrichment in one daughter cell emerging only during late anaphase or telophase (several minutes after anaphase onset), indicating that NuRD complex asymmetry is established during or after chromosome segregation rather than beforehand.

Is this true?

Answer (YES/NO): YES